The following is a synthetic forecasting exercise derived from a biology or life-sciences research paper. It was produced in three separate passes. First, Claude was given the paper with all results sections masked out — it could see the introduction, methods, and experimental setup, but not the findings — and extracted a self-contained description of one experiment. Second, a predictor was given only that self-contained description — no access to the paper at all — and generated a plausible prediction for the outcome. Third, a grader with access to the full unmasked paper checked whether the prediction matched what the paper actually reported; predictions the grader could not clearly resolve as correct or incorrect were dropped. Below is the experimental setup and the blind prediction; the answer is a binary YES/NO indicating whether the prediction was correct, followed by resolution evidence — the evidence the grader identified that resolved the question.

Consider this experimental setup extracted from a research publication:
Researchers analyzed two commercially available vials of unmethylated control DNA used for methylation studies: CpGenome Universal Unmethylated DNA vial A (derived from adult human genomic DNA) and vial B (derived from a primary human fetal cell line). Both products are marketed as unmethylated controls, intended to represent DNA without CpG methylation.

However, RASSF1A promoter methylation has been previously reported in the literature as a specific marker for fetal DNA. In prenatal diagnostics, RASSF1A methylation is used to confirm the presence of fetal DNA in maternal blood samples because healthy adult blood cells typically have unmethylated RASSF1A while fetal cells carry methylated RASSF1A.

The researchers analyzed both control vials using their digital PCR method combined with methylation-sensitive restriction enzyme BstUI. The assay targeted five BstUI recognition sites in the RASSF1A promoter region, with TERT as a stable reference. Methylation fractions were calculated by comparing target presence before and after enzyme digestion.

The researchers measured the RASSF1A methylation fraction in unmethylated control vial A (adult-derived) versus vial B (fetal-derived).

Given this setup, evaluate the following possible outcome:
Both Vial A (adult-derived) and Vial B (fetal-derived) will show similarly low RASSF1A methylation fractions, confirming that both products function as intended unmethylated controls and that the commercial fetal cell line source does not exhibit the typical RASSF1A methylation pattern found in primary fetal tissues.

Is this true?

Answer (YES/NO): NO